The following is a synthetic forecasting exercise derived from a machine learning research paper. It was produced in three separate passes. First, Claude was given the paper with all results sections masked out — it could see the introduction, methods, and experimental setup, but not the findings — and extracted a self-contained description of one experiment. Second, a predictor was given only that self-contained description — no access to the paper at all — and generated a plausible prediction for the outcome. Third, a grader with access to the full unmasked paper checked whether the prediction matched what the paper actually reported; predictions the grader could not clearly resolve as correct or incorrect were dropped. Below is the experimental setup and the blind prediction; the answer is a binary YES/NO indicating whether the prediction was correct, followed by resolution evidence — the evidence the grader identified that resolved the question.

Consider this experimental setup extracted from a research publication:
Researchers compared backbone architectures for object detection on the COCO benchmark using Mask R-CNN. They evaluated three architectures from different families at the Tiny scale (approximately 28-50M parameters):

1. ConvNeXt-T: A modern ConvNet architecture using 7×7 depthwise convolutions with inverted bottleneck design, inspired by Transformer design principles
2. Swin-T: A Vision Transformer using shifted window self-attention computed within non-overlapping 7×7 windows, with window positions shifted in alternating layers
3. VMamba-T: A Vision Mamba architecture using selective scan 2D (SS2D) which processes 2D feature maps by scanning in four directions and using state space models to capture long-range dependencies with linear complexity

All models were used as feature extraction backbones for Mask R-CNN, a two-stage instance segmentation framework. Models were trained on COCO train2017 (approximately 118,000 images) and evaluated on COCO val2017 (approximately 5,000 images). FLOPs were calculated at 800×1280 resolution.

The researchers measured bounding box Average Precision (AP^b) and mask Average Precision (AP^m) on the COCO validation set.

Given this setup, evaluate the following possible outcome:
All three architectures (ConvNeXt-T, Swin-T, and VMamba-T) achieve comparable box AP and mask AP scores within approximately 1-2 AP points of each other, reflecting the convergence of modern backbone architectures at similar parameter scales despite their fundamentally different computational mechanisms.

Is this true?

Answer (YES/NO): NO